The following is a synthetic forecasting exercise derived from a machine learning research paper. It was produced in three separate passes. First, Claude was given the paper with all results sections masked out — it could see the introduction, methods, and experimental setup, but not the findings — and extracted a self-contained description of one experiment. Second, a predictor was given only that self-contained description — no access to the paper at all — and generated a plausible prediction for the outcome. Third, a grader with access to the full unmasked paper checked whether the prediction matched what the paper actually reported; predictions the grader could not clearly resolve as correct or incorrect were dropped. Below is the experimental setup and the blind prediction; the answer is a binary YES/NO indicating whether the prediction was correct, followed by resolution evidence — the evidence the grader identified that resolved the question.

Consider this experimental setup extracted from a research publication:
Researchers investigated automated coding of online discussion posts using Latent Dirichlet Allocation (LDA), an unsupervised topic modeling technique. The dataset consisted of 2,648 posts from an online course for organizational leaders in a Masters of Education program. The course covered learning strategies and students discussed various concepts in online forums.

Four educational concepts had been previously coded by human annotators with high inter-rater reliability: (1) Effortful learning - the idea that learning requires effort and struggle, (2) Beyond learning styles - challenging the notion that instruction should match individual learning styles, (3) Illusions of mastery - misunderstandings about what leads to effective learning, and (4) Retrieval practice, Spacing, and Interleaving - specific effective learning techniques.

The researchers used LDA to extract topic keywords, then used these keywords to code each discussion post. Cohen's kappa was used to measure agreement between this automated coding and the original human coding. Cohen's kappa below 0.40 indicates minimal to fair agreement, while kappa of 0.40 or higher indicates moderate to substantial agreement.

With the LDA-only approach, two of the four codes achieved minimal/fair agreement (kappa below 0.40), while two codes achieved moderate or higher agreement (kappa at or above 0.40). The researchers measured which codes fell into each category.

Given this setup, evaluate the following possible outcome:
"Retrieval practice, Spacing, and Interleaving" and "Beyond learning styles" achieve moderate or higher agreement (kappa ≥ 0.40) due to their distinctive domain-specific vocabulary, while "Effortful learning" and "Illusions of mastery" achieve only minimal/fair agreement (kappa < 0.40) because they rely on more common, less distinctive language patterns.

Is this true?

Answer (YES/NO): NO